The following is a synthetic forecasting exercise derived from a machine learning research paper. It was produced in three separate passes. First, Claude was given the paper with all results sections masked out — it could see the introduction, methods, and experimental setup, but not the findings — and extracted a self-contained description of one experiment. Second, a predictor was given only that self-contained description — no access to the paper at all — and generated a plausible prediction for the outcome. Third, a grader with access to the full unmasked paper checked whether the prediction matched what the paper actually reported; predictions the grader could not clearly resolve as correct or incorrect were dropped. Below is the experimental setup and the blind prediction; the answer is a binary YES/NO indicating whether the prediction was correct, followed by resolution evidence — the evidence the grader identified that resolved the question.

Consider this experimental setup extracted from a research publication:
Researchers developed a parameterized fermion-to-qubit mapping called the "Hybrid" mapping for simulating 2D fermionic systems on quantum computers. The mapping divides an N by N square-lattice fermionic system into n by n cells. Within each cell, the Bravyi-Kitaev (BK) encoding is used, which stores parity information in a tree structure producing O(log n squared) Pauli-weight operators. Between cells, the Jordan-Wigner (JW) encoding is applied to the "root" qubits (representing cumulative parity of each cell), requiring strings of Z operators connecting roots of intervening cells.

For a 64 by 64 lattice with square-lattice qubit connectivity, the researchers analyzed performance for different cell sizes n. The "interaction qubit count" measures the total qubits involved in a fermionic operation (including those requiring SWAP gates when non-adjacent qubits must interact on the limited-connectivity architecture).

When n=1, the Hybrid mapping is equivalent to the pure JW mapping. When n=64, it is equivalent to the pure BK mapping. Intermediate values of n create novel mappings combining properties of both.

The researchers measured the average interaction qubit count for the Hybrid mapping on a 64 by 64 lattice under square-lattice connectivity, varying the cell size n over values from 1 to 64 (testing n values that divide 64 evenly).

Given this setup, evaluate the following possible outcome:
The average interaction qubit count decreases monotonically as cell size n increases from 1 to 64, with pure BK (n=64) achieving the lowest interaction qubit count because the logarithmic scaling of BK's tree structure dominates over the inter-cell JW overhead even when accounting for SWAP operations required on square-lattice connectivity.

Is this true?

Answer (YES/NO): NO